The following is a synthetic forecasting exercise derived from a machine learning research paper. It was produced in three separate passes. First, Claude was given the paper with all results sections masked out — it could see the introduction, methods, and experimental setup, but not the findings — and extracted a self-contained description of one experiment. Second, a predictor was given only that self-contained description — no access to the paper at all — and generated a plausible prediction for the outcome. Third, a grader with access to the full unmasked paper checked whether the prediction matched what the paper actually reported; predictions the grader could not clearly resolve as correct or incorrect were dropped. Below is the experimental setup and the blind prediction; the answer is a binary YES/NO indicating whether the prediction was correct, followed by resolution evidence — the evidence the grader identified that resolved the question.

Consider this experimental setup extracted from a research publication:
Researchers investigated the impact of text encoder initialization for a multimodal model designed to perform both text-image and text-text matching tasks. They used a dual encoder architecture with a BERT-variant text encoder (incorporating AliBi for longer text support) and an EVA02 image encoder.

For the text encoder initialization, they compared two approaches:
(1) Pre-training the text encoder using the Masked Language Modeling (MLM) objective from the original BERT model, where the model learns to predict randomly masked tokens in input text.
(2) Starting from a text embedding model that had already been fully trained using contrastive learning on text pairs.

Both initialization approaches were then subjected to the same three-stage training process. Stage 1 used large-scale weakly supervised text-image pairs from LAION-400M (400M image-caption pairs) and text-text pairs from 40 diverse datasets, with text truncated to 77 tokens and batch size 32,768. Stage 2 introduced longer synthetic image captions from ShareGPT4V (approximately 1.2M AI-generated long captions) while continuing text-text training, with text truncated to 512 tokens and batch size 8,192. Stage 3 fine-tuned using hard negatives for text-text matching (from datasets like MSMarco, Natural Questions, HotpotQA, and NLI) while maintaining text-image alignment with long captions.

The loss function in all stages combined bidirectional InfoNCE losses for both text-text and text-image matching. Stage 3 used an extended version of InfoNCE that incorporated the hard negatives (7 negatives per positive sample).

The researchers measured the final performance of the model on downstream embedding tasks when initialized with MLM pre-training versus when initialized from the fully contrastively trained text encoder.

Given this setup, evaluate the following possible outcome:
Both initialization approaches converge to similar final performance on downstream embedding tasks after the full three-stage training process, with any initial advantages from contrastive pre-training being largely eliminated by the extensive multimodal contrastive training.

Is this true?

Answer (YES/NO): NO